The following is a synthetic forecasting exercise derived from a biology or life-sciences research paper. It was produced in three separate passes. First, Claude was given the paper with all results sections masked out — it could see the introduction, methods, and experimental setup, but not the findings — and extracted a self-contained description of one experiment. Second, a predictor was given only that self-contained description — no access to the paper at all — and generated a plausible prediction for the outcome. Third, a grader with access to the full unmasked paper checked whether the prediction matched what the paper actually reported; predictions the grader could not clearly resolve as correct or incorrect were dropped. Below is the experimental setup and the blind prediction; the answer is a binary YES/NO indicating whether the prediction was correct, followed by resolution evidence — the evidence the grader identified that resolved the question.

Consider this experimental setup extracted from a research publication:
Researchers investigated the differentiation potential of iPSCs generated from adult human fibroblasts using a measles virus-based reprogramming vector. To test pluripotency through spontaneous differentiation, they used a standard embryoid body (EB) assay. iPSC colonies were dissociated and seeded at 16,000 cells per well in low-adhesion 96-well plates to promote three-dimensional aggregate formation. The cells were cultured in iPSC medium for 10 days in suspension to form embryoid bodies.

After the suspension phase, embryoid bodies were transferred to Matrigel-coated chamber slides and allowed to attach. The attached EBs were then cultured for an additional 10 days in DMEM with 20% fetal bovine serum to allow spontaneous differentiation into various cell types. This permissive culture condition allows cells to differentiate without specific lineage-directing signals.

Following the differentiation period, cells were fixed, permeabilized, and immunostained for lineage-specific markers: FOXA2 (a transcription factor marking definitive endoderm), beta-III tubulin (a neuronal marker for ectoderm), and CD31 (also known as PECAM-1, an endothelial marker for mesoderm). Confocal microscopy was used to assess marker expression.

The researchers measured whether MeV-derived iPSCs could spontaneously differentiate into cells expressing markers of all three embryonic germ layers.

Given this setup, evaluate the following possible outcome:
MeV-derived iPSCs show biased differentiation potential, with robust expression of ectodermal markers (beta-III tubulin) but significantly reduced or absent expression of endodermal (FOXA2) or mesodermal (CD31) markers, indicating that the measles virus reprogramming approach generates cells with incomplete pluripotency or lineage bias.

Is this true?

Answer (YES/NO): NO